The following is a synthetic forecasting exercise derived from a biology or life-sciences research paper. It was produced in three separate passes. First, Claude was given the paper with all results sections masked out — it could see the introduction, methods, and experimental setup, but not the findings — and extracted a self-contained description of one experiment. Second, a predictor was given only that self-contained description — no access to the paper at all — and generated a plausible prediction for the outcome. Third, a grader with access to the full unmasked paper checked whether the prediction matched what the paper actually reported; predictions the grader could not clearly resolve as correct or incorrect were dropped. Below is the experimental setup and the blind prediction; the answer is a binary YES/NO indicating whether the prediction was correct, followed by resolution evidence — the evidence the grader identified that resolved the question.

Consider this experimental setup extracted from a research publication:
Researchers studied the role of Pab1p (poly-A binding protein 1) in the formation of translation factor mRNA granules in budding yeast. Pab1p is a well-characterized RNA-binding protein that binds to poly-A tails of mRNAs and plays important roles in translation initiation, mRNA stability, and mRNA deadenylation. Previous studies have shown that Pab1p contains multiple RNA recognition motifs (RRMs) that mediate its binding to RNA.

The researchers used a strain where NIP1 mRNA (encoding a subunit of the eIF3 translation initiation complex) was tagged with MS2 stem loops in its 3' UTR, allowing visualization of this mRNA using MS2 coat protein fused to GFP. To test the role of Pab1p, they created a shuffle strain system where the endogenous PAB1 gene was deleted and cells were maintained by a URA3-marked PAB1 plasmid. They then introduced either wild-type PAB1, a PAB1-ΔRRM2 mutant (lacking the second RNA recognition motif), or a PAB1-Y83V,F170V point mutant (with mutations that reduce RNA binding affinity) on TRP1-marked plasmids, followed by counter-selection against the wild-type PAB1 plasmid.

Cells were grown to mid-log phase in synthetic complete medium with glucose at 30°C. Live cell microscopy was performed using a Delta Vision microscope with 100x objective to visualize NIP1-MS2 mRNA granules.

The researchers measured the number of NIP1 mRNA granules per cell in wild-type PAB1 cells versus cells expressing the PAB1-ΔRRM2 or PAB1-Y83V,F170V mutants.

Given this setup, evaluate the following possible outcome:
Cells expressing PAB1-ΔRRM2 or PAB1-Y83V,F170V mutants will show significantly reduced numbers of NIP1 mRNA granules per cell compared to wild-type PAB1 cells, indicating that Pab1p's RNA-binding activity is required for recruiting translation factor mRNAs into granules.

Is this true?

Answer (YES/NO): YES